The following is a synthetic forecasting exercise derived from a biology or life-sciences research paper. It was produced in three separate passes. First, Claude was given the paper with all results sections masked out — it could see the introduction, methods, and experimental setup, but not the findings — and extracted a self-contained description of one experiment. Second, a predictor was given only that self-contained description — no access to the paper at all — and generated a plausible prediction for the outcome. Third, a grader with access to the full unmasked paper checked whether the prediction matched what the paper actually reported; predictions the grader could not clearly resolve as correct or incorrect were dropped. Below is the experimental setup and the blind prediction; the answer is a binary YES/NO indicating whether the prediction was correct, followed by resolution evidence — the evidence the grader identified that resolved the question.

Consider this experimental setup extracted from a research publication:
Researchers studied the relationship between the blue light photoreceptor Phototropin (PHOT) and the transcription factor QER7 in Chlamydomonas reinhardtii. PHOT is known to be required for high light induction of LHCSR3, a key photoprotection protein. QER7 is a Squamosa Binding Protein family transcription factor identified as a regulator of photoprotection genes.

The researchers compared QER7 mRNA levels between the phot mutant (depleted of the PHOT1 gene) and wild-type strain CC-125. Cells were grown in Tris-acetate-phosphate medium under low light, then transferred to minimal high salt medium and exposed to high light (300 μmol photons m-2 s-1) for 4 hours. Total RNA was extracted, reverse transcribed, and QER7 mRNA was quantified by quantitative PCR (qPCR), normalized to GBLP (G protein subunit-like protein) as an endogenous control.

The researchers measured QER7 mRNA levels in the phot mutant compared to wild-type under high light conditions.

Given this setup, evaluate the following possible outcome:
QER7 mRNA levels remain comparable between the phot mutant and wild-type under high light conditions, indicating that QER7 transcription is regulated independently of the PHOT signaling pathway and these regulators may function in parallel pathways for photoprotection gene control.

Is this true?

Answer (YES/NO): NO